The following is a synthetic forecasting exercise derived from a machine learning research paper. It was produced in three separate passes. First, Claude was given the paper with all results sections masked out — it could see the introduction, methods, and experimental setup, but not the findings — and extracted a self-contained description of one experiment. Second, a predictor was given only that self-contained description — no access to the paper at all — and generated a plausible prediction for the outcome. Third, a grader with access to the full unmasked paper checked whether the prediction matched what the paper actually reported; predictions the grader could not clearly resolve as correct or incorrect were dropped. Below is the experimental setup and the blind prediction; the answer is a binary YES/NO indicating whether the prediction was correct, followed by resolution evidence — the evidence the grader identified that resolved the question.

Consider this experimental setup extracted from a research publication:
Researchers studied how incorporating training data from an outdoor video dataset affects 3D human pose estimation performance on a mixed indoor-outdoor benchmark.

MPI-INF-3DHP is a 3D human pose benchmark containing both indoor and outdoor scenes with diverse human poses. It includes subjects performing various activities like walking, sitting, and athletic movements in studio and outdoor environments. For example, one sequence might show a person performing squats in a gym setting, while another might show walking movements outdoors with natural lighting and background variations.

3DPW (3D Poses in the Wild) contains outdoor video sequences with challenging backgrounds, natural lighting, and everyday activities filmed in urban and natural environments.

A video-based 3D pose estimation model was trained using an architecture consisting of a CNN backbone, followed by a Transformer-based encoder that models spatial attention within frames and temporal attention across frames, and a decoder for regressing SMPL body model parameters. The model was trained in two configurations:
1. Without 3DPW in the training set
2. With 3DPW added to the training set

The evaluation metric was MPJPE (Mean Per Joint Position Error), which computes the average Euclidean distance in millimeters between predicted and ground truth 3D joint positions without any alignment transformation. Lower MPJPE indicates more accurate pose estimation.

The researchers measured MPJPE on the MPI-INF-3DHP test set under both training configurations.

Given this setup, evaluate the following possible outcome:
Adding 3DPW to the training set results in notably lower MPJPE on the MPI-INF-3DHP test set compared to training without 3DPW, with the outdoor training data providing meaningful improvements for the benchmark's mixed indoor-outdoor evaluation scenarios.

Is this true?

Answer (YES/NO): NO